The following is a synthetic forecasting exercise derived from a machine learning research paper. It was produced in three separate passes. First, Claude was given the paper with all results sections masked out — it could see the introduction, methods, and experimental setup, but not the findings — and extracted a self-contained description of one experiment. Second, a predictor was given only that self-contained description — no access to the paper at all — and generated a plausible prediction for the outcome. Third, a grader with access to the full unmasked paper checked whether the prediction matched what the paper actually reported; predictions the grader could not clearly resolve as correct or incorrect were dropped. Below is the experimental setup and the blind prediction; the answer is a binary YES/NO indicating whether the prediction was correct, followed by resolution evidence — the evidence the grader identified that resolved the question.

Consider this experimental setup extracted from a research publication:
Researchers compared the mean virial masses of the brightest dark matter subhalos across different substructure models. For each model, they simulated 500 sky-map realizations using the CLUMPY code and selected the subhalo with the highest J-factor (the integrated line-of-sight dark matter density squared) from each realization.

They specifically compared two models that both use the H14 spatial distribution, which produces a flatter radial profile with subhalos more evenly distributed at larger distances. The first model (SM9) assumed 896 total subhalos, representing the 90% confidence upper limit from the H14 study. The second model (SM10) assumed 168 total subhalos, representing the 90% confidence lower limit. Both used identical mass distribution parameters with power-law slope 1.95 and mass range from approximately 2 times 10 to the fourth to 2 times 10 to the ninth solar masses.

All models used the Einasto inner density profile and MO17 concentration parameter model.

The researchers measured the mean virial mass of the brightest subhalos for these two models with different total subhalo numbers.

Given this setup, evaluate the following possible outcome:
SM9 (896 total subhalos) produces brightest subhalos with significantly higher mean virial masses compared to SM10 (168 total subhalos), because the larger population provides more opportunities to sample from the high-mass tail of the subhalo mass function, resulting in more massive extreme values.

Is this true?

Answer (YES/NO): YES